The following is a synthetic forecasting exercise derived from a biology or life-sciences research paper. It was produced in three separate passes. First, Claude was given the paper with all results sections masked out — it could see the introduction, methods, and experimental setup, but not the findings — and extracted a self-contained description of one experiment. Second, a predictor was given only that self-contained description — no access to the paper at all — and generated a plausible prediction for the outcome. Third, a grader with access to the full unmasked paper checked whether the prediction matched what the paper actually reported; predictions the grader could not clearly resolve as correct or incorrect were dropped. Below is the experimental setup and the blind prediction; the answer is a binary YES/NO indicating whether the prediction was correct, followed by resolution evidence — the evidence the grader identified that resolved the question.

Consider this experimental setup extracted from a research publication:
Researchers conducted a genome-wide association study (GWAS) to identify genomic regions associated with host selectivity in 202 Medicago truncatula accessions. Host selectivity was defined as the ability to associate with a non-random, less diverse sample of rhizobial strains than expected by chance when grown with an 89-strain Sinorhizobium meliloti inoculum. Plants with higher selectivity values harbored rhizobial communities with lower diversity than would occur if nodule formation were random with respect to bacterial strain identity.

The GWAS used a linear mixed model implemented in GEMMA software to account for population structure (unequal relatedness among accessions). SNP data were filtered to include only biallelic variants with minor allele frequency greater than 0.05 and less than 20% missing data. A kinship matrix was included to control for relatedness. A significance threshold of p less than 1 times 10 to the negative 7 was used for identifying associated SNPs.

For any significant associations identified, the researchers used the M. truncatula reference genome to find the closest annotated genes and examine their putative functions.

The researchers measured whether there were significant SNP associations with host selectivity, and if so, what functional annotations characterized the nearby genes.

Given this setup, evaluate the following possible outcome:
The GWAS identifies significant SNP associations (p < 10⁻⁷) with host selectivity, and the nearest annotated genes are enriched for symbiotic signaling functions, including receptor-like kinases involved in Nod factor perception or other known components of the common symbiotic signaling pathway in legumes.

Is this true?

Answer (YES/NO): NO